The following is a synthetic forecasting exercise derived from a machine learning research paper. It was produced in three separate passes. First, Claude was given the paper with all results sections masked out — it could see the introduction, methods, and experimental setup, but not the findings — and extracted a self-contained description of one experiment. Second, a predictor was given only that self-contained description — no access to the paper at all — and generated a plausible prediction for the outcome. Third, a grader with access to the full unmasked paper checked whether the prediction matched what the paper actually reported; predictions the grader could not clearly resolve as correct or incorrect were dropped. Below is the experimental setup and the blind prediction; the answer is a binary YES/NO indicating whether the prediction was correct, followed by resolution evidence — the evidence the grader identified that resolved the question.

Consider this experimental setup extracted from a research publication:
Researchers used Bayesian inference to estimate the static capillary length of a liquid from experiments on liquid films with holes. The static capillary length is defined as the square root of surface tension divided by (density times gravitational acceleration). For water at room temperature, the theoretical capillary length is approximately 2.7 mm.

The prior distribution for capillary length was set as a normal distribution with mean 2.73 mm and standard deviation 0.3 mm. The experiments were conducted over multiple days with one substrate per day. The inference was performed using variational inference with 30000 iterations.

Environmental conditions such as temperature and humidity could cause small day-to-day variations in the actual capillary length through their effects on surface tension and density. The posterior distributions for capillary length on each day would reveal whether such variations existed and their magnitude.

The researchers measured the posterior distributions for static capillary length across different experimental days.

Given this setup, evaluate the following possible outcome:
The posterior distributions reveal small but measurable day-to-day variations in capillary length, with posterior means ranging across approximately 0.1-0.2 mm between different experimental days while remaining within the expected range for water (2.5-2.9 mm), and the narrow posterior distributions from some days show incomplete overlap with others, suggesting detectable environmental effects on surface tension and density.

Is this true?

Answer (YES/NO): NO